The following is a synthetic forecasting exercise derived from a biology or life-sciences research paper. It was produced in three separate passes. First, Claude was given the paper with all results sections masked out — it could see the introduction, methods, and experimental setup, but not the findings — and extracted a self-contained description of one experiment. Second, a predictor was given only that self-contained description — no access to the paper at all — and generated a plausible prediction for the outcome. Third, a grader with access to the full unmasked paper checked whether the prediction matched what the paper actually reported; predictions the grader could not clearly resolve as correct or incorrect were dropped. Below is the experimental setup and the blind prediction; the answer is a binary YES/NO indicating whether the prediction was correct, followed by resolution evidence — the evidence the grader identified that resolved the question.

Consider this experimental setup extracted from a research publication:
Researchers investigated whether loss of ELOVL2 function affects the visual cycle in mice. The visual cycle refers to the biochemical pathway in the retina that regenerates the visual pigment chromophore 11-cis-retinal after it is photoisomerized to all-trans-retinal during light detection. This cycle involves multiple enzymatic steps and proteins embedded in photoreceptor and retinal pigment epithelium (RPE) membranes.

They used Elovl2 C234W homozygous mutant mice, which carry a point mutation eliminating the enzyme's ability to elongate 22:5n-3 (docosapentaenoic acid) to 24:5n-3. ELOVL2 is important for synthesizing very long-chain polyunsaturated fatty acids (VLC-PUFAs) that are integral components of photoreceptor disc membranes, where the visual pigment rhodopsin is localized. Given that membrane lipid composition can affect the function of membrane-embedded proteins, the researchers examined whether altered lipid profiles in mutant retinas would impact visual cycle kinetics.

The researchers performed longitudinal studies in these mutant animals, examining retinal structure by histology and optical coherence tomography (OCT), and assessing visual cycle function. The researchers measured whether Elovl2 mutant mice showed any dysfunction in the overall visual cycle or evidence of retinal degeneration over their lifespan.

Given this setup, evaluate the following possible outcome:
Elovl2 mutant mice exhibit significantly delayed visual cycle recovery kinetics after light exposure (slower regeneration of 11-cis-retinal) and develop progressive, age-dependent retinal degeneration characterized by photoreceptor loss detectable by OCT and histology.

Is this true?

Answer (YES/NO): NO